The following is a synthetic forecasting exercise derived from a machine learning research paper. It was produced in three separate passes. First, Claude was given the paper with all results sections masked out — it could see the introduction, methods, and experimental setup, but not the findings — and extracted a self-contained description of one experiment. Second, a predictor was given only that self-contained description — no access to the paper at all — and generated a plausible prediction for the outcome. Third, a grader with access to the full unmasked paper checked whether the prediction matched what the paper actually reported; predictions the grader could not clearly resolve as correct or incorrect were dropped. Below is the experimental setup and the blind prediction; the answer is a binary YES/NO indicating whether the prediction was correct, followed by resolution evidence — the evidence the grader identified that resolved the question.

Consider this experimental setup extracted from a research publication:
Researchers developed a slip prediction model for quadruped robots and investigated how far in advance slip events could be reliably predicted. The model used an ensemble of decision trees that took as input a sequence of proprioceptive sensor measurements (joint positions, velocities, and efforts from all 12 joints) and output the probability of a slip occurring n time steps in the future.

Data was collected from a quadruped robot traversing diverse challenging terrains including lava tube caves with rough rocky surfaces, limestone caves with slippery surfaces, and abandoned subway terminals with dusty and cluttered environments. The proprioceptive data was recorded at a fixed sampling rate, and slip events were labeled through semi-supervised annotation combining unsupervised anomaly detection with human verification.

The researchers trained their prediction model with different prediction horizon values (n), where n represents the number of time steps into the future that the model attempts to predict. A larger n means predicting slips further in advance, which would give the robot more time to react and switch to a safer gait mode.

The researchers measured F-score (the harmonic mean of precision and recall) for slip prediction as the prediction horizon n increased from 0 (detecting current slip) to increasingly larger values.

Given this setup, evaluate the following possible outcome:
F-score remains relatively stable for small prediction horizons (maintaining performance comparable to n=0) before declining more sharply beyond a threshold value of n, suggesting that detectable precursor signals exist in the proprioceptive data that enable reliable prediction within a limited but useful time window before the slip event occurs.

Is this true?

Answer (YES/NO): NO